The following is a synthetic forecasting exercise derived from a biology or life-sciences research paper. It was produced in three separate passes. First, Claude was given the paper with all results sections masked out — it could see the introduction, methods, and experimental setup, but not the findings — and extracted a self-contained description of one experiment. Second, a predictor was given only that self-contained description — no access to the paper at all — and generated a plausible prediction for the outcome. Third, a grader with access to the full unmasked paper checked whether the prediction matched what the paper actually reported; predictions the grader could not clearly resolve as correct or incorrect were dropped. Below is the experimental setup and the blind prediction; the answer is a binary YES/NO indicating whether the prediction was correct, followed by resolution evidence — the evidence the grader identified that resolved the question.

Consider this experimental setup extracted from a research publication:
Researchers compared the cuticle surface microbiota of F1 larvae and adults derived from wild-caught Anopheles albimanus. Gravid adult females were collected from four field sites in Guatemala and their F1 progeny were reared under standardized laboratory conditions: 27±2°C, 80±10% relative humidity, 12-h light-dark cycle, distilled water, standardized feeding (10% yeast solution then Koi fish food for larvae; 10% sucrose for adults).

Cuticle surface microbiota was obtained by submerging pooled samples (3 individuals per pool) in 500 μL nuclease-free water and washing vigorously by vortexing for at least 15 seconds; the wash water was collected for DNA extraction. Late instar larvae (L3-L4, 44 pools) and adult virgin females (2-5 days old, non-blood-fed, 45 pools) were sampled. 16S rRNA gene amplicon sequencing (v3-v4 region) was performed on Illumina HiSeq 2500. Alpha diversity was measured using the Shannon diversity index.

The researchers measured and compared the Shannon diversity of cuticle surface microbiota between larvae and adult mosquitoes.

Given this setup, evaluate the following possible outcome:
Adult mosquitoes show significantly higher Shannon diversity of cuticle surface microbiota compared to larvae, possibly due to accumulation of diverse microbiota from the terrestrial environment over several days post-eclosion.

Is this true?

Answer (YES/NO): NO